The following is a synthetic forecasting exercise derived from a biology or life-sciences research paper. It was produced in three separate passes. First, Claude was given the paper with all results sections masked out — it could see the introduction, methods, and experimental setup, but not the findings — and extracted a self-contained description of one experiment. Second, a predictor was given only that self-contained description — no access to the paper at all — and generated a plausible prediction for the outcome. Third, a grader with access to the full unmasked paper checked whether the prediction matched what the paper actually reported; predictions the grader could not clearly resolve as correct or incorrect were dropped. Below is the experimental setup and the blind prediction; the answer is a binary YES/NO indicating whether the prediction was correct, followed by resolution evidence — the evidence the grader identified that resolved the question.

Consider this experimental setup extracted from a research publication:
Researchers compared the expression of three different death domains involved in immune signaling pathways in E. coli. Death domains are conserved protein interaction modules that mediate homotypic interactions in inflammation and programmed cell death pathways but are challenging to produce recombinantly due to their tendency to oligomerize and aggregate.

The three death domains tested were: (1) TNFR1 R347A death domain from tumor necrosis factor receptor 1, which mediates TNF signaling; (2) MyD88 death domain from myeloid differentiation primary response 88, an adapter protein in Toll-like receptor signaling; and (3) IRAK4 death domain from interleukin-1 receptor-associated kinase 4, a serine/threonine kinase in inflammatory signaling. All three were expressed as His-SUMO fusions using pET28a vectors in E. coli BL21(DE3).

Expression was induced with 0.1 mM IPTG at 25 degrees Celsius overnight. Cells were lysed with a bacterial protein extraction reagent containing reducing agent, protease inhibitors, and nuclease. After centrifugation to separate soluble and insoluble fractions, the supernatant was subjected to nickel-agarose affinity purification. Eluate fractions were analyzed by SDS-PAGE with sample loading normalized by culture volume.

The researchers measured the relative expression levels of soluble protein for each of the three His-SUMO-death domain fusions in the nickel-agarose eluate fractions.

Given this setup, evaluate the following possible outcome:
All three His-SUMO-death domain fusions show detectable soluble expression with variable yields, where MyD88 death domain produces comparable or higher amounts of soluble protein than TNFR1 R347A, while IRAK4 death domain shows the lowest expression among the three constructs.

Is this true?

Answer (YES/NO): NO